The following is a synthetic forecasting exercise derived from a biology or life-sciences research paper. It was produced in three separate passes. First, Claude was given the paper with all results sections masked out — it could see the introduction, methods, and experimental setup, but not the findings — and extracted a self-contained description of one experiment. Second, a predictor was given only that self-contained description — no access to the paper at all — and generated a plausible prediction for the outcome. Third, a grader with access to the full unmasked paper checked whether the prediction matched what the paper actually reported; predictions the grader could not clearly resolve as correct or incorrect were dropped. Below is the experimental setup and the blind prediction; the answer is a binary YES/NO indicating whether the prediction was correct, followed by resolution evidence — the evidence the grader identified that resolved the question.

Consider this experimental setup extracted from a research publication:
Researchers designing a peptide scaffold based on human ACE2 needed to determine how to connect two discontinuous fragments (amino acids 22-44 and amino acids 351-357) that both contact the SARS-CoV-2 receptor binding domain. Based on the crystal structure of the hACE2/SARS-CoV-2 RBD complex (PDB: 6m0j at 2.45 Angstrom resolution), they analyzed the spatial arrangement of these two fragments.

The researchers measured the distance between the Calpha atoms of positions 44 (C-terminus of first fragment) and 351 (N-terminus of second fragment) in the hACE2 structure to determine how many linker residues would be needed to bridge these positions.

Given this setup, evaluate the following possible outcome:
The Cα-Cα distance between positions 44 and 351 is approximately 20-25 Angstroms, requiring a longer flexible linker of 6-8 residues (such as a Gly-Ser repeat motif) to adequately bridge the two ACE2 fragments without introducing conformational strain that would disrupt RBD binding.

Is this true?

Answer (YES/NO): NO